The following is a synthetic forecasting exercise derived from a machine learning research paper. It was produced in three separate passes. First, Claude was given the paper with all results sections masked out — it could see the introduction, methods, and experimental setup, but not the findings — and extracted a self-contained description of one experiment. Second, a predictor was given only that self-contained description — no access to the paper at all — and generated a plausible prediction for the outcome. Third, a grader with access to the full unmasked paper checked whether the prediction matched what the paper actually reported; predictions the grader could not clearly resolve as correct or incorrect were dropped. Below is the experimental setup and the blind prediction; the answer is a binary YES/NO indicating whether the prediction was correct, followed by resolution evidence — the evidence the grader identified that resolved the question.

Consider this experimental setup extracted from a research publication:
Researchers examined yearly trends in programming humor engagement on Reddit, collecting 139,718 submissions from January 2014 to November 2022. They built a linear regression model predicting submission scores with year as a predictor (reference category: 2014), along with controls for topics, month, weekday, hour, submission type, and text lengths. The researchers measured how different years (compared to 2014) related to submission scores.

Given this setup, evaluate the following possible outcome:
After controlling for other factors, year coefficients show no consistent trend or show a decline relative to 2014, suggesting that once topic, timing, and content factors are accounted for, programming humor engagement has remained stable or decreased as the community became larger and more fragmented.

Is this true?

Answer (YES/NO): NO